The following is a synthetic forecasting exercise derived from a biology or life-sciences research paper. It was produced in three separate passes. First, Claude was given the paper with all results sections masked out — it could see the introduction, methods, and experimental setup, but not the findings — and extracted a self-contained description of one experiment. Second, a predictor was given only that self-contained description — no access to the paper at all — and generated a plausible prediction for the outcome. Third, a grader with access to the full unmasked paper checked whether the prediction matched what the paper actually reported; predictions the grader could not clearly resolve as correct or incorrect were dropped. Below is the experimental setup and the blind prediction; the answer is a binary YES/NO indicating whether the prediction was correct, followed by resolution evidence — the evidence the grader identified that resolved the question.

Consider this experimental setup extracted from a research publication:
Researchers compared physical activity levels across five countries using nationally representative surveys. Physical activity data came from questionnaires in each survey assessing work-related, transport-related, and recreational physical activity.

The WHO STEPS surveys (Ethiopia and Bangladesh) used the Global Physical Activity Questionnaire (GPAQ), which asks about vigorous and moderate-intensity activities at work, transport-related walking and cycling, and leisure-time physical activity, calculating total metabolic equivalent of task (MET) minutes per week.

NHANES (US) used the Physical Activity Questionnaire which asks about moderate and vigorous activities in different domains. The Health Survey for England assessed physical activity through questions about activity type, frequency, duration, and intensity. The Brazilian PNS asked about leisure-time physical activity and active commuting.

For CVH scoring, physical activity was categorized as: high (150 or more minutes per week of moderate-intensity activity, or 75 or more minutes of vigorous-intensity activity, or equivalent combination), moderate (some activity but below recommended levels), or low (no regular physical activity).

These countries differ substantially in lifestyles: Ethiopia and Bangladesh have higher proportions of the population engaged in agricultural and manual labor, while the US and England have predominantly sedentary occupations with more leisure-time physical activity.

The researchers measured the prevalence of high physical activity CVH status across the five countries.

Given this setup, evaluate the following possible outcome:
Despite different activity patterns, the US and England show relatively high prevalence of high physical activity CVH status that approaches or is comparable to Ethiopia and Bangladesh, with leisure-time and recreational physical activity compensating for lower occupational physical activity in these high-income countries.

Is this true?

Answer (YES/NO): NO